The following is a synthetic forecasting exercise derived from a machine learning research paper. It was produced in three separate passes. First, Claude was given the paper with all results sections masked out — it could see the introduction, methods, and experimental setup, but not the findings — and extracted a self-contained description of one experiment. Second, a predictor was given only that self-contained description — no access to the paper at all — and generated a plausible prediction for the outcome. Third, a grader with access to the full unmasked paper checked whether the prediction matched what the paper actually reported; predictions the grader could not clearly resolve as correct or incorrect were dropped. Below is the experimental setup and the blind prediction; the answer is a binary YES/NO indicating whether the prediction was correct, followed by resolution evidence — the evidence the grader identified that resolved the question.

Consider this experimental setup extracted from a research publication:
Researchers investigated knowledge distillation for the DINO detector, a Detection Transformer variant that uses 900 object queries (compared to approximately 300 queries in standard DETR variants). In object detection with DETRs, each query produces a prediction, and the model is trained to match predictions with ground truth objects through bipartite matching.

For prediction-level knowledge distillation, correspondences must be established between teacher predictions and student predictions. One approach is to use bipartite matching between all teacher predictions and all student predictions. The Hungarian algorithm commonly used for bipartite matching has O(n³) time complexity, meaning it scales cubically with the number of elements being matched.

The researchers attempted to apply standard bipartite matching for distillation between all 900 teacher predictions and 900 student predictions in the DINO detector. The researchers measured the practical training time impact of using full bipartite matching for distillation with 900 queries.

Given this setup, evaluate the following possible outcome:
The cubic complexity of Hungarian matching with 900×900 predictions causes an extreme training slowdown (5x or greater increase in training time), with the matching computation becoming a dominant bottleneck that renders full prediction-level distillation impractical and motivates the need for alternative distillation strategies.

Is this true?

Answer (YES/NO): YES